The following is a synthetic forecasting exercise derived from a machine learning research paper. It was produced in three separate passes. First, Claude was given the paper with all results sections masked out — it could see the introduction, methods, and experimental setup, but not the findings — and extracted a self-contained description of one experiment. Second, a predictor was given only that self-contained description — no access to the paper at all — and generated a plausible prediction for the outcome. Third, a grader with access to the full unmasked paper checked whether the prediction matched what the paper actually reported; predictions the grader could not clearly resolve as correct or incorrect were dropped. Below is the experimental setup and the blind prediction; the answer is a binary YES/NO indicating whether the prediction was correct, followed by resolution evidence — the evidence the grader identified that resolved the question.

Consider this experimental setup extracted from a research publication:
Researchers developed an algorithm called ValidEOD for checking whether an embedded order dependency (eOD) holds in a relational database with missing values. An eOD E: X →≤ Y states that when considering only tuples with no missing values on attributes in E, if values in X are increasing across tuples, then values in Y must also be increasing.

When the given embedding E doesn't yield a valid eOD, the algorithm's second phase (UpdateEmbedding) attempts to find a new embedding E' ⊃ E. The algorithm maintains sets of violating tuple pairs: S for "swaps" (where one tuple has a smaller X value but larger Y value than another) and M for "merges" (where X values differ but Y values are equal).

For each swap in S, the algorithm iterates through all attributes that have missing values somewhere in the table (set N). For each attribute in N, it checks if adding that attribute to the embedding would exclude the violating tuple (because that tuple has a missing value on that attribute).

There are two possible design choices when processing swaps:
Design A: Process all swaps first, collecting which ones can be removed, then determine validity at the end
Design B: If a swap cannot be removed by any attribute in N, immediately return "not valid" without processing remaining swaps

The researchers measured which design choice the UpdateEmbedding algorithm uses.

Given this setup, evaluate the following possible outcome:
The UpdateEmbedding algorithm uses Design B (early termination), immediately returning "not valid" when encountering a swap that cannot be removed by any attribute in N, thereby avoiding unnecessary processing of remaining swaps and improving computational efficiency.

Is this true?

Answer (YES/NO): YES